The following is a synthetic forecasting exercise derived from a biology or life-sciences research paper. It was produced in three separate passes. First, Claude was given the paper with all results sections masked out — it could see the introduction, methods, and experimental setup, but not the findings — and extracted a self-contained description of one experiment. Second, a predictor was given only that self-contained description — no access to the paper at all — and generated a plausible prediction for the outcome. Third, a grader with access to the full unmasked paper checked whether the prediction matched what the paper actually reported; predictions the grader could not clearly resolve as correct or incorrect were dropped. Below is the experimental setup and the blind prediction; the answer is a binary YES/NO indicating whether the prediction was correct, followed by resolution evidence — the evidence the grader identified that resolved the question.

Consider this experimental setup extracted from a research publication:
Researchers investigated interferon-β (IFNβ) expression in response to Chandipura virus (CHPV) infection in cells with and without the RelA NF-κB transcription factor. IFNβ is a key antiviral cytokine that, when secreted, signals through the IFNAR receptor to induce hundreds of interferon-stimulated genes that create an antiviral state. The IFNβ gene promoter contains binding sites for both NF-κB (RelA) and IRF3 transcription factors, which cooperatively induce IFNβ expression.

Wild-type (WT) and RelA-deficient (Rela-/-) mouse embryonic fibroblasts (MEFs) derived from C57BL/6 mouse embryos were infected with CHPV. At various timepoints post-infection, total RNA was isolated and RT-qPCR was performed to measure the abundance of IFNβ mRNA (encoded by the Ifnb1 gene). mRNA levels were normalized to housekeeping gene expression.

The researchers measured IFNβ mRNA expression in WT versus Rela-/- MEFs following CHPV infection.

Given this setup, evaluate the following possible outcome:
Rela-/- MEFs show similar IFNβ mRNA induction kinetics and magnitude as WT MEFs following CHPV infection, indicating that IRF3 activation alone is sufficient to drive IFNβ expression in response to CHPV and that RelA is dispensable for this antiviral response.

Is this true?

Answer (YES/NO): NO